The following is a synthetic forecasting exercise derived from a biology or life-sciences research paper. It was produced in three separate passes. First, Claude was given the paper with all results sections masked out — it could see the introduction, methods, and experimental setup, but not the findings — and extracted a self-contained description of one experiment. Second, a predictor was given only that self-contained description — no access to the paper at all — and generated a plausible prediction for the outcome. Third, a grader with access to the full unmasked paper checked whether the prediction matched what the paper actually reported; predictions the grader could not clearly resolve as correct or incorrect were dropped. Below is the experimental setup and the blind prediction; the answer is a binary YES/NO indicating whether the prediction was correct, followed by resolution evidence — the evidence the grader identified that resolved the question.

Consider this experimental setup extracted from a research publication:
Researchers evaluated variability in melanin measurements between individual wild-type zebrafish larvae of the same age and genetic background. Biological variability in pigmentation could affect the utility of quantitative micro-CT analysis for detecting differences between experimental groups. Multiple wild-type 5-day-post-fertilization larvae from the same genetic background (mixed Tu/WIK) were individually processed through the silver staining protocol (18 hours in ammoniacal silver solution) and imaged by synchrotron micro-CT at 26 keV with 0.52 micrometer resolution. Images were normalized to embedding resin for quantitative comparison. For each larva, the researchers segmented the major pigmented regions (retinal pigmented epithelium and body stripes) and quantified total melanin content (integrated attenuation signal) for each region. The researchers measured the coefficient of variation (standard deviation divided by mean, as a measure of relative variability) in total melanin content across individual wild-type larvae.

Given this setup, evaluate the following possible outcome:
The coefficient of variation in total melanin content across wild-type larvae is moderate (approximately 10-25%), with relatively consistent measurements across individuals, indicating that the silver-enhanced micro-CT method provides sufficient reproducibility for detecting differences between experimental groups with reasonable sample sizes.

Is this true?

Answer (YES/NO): NO